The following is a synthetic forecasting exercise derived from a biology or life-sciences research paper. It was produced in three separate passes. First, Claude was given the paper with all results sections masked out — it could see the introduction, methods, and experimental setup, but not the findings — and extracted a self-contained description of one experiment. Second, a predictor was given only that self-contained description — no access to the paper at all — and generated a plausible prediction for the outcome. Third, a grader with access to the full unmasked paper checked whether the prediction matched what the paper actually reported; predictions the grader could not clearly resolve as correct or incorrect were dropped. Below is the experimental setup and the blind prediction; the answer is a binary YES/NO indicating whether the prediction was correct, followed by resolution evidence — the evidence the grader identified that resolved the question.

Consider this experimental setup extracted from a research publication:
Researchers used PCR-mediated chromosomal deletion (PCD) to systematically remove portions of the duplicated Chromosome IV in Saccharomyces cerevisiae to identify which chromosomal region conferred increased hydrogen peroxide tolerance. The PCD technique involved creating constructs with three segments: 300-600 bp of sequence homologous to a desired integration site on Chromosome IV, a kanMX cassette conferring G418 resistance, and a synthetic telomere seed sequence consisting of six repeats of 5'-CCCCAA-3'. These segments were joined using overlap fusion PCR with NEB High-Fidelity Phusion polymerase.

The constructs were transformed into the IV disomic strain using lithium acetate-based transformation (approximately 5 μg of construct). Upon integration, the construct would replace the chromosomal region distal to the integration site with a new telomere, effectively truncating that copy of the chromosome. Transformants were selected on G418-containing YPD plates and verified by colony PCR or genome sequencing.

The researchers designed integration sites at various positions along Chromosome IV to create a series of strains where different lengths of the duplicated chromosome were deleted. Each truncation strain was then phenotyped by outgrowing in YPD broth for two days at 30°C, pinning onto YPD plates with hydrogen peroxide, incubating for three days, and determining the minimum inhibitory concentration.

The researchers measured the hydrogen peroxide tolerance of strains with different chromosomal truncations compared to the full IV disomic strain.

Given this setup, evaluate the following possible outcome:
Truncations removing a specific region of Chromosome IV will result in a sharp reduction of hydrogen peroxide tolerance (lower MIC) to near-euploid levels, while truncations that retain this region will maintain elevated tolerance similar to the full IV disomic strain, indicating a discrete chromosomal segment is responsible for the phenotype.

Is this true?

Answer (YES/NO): YES